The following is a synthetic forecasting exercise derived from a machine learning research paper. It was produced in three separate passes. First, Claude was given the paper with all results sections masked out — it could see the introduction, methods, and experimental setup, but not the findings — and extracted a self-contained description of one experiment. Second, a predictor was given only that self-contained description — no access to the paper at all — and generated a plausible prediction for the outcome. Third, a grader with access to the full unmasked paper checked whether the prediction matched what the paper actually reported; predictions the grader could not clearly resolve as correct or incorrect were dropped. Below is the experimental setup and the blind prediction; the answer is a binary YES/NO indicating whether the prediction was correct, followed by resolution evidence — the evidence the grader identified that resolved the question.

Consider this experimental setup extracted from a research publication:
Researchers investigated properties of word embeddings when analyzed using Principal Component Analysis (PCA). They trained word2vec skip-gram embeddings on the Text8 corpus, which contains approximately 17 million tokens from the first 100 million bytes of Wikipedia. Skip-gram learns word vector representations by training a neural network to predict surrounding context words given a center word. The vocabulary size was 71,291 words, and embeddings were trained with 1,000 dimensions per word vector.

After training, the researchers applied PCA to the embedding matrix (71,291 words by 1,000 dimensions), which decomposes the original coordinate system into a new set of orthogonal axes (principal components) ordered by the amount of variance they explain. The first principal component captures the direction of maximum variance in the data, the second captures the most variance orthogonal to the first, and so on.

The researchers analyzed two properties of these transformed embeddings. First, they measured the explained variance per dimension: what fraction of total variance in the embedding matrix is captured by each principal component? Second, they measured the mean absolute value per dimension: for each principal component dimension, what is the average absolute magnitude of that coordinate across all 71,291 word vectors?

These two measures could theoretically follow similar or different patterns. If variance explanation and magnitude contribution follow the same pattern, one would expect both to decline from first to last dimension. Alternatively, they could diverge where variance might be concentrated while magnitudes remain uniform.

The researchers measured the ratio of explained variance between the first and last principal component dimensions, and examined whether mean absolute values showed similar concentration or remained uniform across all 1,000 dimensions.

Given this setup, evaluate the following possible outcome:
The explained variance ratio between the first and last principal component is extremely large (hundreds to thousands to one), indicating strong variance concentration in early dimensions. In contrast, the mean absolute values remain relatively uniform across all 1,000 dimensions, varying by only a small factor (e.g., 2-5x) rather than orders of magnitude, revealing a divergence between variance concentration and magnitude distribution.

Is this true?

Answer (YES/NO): NO